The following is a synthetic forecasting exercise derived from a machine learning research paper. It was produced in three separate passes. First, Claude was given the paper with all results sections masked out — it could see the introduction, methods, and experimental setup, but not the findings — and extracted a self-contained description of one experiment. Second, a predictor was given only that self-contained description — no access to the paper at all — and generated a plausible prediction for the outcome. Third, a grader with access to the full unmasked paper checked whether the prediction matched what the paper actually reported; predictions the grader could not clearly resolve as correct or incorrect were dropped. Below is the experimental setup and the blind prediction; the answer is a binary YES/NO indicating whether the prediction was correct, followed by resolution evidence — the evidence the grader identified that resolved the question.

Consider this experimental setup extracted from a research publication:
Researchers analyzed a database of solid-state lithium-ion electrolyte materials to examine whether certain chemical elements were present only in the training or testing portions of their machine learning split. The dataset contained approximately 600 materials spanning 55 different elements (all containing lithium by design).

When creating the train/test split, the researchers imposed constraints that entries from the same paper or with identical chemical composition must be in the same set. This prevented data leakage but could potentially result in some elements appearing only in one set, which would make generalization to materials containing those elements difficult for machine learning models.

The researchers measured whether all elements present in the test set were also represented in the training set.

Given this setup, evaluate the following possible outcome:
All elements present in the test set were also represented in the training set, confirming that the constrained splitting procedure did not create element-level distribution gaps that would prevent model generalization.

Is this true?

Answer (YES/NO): NO